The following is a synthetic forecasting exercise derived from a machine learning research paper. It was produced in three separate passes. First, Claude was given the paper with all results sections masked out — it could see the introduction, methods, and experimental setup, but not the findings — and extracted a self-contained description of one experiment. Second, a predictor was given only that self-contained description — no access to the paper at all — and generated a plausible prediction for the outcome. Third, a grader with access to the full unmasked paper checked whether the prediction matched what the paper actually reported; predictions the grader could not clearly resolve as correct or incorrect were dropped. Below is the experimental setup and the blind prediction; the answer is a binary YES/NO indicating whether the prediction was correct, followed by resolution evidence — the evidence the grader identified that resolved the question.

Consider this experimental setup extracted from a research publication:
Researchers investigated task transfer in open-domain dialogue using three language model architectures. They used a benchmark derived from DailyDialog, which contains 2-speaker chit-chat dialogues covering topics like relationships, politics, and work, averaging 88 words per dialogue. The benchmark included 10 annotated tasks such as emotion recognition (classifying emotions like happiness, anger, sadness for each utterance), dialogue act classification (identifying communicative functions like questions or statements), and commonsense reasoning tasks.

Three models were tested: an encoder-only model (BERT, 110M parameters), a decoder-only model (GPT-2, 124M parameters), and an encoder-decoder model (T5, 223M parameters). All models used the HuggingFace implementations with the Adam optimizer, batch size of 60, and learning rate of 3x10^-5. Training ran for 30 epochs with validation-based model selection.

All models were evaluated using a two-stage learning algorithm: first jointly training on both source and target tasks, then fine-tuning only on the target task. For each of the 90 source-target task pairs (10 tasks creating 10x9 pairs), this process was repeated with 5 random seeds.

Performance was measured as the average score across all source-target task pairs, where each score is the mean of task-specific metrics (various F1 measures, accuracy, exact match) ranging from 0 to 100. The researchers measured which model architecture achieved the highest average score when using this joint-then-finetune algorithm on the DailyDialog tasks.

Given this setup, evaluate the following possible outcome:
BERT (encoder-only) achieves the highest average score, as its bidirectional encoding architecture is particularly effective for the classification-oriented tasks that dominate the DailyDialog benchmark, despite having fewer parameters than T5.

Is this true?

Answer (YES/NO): YES